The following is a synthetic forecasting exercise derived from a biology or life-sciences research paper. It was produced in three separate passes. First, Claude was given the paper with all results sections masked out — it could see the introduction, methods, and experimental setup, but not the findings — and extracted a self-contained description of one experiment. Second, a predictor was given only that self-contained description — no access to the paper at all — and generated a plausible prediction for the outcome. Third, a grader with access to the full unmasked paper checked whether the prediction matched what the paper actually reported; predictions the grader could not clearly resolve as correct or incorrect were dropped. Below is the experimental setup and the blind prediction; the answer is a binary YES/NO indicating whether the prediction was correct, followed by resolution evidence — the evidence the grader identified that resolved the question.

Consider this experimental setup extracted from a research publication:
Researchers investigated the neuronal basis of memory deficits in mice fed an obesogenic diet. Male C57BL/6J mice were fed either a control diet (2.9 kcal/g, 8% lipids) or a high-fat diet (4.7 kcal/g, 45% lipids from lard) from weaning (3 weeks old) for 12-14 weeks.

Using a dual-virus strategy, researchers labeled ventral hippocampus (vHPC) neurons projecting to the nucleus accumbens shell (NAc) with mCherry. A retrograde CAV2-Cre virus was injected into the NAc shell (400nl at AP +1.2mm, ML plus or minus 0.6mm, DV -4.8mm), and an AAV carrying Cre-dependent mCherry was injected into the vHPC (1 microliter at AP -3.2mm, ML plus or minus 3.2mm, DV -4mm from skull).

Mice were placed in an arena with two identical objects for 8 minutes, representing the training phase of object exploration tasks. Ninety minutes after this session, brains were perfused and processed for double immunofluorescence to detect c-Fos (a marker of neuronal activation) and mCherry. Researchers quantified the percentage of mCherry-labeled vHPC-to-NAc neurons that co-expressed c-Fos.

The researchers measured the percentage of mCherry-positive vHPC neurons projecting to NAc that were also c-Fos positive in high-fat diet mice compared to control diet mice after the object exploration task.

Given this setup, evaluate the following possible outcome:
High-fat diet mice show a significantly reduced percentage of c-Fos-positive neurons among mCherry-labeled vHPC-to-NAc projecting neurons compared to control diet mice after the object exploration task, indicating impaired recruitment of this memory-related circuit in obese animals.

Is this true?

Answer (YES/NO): NO